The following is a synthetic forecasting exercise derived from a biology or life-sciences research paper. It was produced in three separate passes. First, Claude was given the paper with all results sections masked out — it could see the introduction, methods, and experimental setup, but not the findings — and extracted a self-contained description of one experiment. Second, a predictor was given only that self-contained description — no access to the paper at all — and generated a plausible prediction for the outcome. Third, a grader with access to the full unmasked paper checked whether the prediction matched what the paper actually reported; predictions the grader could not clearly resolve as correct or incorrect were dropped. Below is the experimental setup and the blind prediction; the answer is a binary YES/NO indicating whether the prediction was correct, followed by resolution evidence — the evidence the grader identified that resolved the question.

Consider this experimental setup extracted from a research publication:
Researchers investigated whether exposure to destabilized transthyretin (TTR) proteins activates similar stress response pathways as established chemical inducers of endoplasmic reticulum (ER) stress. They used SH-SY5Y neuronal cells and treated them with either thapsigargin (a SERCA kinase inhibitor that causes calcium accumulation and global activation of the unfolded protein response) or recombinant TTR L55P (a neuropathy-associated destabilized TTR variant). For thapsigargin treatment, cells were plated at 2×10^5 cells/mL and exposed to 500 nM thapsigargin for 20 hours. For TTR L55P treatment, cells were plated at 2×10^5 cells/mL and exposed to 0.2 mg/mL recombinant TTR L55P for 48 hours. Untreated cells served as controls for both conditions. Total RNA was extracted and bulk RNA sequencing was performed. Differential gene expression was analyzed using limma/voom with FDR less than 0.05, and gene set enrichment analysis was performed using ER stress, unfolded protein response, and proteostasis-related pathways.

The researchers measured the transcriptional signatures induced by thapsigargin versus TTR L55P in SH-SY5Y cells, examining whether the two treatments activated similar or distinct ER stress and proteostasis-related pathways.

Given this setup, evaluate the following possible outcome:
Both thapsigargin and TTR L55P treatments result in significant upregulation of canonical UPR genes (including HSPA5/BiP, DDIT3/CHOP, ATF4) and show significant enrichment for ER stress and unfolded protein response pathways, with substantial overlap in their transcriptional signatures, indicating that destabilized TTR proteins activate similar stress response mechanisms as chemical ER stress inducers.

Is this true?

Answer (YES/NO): NO